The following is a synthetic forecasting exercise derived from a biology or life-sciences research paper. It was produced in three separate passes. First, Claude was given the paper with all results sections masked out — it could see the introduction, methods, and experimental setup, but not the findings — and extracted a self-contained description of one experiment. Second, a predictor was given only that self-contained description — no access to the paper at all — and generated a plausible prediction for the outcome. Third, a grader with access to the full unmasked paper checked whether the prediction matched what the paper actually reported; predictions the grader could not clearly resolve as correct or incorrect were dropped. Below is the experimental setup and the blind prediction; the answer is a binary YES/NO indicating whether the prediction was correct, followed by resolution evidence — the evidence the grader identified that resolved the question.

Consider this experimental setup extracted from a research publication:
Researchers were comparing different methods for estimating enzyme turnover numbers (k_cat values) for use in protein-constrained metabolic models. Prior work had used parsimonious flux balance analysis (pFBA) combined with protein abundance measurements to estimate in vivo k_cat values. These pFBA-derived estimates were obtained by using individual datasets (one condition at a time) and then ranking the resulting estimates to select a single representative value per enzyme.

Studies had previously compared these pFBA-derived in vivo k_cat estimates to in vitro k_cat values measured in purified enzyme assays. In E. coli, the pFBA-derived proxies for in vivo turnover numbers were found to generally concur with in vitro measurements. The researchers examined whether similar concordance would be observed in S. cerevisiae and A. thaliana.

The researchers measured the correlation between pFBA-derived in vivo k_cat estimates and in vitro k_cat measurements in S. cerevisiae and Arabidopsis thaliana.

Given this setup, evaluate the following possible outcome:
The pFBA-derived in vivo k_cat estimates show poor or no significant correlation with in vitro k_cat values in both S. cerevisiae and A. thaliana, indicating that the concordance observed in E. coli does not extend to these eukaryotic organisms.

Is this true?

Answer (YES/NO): YES